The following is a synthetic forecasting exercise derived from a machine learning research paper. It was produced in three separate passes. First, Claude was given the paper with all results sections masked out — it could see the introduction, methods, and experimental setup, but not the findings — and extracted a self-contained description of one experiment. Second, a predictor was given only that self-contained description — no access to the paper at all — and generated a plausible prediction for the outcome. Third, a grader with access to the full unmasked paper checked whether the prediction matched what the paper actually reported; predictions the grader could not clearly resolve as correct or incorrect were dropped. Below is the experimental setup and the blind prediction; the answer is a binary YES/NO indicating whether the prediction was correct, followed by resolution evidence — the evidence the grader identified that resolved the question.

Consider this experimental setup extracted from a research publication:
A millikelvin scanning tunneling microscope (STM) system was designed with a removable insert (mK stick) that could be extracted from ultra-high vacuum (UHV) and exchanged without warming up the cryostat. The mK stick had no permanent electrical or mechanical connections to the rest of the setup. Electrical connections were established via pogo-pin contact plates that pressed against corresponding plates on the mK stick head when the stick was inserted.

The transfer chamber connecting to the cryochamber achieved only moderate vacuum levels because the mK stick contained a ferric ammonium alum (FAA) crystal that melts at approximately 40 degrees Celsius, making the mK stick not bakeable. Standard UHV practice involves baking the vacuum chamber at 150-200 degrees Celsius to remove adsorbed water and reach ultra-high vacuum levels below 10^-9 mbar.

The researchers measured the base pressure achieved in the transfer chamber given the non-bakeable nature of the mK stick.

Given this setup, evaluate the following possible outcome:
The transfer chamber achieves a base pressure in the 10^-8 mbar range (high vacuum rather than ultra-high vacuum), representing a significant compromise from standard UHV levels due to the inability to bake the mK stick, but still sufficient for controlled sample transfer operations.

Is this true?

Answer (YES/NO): NO